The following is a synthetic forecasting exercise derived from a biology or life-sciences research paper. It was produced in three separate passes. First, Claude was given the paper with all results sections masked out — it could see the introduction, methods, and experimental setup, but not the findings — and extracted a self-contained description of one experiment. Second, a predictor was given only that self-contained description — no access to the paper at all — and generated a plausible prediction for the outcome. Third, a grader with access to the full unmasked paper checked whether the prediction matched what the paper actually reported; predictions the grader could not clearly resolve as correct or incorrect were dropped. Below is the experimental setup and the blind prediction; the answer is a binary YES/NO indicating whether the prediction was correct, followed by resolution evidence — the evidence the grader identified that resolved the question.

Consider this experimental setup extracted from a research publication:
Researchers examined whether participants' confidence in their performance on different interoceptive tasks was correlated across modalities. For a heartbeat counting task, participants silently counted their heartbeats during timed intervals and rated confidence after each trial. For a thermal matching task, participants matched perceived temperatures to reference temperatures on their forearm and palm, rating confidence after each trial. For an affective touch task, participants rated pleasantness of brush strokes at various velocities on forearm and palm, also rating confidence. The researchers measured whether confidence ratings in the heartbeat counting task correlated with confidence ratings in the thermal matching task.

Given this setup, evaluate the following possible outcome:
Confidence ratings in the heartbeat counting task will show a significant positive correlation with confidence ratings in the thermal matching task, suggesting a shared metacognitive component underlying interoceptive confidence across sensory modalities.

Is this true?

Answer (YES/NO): YES